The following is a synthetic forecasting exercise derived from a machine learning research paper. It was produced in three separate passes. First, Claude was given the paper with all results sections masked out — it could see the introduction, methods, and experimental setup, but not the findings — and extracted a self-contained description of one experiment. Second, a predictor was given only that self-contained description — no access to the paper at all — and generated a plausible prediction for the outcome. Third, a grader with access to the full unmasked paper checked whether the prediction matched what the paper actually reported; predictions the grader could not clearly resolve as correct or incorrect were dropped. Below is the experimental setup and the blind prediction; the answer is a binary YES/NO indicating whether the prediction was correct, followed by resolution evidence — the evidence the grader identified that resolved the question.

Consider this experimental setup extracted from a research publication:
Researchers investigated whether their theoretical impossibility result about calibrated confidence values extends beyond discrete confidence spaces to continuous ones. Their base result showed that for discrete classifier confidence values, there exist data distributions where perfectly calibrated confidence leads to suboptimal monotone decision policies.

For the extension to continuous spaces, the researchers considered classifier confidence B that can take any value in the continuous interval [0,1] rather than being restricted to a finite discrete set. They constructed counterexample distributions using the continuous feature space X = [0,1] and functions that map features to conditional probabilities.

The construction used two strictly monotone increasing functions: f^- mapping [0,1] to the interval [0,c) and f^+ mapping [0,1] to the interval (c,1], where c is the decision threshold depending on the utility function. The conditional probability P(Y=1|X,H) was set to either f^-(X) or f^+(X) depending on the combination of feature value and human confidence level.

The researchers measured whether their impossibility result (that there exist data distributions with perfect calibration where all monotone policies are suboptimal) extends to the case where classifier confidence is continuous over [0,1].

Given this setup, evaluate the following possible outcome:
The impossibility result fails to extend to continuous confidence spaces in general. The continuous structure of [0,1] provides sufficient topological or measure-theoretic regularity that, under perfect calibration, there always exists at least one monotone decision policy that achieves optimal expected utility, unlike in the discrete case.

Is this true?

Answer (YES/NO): NO